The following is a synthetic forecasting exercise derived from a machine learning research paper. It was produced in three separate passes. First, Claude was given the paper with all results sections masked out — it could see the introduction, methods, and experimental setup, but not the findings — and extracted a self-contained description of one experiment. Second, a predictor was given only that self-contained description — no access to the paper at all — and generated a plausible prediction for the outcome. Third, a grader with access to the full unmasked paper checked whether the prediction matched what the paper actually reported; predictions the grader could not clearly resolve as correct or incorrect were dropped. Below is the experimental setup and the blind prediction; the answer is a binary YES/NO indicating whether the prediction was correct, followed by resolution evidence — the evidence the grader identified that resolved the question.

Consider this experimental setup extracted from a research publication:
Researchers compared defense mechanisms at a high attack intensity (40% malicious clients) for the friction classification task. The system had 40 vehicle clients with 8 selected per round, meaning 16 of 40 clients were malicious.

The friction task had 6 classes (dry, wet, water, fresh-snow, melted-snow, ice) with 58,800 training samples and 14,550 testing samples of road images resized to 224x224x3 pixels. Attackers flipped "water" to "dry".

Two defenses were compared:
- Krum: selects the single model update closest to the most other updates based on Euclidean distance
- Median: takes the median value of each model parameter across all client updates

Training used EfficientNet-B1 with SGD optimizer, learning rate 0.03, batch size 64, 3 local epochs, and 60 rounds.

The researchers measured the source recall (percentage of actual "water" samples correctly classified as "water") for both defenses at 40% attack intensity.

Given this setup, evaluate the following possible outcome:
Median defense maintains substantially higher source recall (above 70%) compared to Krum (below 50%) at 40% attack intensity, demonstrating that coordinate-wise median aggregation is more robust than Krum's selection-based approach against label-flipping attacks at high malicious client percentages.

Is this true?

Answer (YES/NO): NO